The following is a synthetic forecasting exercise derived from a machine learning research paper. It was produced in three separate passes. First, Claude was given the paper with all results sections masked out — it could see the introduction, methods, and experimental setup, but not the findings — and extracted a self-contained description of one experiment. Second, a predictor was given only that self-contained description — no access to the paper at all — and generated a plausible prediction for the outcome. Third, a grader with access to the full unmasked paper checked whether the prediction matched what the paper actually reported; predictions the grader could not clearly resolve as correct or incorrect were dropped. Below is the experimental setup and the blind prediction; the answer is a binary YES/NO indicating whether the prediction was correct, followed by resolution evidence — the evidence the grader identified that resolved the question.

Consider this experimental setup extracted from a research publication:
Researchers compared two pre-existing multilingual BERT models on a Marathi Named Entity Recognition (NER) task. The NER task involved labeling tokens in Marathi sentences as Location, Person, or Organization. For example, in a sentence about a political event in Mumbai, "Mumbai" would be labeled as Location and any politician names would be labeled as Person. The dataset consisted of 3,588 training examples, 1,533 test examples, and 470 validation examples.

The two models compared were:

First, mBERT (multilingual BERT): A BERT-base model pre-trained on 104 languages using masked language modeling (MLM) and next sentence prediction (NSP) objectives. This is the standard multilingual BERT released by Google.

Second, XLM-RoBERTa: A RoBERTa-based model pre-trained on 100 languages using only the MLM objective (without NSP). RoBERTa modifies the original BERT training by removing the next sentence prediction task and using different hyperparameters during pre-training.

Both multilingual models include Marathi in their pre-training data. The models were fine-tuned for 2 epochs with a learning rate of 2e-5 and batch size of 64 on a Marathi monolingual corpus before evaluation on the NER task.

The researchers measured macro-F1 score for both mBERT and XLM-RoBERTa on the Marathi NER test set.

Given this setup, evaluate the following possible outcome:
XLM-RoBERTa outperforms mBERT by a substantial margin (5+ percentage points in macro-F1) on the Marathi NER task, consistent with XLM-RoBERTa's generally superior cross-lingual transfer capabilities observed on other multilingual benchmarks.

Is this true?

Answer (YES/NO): NO